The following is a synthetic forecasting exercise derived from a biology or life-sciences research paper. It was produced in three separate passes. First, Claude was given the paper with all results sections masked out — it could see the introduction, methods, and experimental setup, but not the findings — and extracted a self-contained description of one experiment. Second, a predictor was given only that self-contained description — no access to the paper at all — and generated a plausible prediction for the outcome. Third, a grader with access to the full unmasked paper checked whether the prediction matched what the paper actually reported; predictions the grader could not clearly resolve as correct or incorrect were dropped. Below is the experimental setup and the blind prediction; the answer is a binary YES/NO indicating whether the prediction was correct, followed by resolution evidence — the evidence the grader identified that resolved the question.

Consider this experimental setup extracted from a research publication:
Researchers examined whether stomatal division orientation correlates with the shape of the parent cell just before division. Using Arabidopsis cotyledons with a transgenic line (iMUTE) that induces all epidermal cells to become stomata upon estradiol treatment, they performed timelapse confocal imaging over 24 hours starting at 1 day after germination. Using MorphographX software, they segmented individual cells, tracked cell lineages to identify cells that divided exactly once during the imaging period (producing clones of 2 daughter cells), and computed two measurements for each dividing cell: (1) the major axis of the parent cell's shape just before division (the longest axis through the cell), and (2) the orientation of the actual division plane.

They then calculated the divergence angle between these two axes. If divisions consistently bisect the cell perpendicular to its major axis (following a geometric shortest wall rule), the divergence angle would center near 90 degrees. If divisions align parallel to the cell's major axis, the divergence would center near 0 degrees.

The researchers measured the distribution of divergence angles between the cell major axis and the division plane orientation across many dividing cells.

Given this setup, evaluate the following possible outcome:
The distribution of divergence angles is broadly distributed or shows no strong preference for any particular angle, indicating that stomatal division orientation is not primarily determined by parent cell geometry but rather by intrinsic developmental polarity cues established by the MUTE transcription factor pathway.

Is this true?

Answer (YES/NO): NO